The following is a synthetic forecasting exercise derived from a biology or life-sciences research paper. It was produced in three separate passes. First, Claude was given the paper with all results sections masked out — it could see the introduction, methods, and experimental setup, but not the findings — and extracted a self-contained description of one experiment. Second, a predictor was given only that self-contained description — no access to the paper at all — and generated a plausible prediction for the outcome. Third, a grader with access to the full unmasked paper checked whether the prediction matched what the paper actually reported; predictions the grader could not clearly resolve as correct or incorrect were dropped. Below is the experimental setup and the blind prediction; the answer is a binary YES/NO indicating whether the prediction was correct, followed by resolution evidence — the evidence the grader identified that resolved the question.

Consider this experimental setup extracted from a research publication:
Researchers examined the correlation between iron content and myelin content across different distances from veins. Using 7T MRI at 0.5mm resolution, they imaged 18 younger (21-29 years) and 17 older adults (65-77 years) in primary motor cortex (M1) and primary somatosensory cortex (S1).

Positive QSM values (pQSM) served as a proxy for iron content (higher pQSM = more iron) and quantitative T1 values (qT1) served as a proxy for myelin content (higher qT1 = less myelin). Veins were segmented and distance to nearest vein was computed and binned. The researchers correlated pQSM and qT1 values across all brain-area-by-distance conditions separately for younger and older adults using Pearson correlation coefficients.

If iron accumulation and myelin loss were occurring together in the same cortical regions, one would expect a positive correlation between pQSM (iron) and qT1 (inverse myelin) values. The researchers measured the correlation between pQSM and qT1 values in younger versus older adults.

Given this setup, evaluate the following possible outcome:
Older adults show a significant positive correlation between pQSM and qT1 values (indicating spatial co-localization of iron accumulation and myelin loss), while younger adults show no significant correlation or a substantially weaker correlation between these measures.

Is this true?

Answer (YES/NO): NO